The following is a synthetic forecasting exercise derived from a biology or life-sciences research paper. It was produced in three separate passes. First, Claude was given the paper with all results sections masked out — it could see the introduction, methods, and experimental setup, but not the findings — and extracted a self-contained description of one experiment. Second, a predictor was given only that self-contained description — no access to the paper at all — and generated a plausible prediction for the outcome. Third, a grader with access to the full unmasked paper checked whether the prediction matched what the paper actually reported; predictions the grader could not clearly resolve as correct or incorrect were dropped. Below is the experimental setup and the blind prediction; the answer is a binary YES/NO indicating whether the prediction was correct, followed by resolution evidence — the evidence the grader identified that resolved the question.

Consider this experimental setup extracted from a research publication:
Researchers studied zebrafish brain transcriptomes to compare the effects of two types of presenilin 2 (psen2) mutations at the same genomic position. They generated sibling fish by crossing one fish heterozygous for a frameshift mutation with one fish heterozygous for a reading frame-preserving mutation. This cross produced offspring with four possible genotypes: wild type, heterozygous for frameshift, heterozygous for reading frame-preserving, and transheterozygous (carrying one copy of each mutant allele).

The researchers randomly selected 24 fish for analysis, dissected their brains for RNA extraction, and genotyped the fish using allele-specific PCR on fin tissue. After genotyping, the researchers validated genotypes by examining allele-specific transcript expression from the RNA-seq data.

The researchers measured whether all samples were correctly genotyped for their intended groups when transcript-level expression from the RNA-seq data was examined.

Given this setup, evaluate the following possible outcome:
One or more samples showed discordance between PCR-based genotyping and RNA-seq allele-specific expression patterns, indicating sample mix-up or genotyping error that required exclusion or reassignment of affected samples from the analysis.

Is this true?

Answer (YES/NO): YES